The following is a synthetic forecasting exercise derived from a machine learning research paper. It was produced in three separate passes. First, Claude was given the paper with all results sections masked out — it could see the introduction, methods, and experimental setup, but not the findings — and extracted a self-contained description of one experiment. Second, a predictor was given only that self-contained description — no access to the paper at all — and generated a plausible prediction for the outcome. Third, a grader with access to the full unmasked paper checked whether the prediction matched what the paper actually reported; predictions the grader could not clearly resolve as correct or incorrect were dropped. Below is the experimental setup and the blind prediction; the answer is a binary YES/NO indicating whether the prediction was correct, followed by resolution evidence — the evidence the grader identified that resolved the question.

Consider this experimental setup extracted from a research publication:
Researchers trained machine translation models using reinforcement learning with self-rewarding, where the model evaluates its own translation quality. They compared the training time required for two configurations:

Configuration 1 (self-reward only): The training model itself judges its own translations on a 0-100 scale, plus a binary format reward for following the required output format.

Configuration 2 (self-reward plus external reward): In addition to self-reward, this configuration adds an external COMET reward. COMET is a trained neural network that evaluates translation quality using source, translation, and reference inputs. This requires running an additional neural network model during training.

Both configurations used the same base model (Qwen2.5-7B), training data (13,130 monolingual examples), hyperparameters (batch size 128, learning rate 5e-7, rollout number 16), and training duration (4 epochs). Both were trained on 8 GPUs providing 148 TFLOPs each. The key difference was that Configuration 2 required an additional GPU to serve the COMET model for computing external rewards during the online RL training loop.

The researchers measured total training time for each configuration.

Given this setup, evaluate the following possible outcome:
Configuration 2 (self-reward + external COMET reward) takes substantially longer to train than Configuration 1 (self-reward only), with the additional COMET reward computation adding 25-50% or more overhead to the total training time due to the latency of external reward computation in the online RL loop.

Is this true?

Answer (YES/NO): YES